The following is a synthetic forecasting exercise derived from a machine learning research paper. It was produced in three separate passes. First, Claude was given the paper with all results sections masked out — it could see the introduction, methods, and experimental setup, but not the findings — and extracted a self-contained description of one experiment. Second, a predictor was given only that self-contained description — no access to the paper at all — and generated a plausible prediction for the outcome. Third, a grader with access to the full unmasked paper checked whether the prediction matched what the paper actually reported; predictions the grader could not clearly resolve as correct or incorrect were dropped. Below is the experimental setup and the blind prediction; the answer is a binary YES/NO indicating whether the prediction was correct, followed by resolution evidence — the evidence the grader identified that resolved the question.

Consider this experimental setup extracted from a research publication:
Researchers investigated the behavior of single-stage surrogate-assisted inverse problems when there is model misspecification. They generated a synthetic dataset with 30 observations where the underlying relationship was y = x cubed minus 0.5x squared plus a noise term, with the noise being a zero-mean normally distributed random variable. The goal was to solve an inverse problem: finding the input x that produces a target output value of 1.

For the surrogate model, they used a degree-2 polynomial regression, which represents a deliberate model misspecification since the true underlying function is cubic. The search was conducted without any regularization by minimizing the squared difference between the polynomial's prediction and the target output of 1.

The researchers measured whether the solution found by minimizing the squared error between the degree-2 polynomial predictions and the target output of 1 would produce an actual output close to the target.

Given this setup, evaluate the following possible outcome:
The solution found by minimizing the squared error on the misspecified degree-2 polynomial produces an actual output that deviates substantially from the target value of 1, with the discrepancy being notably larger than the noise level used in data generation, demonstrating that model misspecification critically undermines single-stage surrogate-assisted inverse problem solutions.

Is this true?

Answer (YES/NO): YES